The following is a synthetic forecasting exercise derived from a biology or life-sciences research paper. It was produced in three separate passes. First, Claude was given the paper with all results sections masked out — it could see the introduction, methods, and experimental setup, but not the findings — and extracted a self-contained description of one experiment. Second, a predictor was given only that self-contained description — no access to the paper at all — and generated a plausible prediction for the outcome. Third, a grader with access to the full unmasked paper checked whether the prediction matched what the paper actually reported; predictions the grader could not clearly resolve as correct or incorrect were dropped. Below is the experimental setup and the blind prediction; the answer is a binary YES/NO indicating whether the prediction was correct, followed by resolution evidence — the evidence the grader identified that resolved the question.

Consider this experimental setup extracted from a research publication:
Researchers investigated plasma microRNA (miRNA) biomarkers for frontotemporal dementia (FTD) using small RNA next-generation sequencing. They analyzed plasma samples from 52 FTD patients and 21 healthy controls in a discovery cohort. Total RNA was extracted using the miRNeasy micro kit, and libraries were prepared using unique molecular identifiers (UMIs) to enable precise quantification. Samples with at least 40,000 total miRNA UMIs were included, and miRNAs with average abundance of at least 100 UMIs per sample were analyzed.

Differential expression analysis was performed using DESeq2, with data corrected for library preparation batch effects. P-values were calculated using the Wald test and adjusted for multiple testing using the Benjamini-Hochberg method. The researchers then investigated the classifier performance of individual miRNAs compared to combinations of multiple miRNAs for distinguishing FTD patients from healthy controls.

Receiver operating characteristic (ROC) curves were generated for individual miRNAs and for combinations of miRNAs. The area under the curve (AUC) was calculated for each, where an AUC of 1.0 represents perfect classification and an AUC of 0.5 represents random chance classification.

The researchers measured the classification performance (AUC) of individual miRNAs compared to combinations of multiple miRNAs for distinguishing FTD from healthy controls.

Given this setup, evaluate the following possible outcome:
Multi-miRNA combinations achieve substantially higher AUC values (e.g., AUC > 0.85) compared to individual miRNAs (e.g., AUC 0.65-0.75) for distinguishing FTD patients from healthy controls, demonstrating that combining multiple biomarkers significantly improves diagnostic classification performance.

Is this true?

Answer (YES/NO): NO